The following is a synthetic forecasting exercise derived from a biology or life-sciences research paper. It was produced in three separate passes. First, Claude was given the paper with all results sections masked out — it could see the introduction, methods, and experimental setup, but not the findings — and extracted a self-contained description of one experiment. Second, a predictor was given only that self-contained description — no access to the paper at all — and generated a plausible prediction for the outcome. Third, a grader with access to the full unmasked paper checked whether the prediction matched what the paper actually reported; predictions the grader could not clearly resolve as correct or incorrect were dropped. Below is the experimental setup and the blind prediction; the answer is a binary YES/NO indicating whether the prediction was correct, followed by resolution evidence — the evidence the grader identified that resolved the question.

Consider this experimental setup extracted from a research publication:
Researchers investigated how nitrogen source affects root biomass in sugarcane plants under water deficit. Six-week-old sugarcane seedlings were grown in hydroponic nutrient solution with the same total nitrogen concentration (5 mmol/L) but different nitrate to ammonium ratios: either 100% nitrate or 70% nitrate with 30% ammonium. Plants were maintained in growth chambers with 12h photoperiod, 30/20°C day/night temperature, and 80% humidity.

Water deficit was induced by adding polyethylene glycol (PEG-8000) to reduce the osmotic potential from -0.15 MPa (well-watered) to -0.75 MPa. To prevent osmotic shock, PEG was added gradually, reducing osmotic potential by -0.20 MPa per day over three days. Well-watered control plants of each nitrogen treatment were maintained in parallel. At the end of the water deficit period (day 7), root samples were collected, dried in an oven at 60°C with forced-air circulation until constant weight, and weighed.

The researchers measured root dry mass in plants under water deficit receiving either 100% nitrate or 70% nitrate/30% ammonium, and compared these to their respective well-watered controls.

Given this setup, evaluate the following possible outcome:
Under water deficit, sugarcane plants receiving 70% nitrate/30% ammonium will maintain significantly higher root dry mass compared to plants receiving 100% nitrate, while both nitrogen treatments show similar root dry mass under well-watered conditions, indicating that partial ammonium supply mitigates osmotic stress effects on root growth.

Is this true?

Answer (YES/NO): NO